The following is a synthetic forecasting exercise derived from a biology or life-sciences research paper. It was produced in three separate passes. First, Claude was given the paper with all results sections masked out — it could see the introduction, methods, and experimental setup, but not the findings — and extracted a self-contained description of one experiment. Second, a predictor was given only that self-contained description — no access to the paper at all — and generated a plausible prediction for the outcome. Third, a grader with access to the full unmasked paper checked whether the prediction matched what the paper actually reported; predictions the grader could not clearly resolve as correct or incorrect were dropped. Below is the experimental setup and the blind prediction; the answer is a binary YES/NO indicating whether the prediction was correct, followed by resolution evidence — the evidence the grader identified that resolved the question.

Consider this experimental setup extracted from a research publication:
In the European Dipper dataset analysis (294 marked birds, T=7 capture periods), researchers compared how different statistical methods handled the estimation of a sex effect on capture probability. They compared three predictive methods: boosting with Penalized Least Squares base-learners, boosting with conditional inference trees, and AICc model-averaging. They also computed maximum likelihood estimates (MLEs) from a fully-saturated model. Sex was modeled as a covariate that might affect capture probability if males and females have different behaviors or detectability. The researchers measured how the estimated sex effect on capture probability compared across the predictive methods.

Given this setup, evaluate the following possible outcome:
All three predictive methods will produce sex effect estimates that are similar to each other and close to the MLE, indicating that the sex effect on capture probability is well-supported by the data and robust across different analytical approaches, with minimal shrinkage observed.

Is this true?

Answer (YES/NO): NO